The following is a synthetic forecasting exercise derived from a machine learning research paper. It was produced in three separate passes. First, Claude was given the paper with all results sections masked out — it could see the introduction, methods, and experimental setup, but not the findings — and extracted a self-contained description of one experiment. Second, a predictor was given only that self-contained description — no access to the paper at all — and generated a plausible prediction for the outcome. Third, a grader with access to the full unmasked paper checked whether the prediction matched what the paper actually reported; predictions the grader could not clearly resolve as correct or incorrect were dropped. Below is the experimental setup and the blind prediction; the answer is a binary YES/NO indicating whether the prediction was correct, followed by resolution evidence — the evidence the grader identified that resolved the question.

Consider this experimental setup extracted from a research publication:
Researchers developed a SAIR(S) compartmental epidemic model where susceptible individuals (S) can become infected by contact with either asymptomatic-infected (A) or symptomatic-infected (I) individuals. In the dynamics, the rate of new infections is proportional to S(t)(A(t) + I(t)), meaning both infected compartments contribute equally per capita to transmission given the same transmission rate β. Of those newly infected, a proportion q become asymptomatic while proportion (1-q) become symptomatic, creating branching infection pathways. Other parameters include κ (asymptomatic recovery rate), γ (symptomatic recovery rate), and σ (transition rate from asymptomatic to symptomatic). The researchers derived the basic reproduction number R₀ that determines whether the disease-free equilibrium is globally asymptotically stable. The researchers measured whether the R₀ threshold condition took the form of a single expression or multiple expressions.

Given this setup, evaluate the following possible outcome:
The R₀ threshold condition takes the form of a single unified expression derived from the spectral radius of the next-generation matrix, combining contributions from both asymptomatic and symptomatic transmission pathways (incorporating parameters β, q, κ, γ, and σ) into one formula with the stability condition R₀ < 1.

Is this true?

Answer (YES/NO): NO